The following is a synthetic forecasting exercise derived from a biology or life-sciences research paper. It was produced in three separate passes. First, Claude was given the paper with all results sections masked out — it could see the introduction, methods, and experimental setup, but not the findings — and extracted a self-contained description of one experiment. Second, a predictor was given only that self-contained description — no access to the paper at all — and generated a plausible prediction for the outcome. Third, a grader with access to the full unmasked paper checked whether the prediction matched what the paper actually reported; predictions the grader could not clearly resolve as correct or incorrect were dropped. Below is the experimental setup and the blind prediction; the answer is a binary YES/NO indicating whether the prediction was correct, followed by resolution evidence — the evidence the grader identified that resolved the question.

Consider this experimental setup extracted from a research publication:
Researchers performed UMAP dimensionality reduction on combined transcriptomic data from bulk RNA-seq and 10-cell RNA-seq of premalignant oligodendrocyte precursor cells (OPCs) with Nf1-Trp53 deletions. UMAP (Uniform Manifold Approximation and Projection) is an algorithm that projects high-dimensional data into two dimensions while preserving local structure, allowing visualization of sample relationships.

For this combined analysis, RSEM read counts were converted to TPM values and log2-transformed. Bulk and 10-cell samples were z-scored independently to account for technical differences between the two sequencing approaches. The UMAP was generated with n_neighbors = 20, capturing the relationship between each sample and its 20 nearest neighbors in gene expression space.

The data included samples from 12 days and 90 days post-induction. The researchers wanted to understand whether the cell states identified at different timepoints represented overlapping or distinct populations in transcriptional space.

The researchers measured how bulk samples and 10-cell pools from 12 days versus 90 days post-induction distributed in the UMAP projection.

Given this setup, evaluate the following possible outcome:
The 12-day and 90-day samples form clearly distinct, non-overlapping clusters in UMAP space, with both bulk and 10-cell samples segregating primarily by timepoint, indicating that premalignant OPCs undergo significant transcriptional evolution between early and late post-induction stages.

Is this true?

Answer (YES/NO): NO